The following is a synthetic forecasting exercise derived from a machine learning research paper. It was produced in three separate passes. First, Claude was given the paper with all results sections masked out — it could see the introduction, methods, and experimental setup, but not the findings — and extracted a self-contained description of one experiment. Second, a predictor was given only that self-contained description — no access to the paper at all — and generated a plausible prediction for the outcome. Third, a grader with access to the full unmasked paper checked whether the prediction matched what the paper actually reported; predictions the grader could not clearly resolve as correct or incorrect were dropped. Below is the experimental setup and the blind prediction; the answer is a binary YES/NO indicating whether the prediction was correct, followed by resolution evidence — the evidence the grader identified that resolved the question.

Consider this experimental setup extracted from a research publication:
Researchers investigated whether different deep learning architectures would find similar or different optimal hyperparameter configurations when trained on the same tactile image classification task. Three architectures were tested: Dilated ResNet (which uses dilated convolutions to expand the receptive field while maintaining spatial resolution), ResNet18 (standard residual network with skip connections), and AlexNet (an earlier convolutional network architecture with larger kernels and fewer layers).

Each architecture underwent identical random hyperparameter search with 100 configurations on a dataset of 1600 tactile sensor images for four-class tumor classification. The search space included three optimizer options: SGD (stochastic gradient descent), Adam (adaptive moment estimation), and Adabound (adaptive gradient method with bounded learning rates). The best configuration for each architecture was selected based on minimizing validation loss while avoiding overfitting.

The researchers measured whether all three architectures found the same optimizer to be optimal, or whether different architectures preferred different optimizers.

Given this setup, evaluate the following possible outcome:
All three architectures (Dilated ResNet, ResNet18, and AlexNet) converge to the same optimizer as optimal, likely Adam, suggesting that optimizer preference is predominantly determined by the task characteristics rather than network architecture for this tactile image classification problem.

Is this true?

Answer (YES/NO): NO